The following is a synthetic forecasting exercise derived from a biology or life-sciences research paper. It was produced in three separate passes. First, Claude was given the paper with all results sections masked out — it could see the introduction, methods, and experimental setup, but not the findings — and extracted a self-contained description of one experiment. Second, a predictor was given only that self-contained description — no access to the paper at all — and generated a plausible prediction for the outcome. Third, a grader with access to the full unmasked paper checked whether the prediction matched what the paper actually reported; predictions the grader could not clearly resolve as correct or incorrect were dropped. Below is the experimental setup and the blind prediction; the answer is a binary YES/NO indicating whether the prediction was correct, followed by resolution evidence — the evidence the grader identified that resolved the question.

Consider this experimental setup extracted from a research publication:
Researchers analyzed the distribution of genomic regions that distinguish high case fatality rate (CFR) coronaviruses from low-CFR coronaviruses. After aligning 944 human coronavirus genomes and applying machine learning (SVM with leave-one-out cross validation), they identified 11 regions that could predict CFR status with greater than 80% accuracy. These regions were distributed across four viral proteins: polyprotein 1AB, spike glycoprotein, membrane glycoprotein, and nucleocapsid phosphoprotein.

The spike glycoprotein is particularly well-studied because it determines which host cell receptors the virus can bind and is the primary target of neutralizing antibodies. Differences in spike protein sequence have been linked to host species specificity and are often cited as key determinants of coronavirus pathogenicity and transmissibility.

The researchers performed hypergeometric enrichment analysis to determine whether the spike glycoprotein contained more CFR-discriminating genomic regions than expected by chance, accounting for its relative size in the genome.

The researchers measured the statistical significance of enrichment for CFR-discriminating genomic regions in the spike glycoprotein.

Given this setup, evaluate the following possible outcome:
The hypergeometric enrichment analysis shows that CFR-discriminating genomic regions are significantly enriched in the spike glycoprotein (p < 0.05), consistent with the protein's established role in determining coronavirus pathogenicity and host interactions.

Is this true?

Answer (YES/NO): YES